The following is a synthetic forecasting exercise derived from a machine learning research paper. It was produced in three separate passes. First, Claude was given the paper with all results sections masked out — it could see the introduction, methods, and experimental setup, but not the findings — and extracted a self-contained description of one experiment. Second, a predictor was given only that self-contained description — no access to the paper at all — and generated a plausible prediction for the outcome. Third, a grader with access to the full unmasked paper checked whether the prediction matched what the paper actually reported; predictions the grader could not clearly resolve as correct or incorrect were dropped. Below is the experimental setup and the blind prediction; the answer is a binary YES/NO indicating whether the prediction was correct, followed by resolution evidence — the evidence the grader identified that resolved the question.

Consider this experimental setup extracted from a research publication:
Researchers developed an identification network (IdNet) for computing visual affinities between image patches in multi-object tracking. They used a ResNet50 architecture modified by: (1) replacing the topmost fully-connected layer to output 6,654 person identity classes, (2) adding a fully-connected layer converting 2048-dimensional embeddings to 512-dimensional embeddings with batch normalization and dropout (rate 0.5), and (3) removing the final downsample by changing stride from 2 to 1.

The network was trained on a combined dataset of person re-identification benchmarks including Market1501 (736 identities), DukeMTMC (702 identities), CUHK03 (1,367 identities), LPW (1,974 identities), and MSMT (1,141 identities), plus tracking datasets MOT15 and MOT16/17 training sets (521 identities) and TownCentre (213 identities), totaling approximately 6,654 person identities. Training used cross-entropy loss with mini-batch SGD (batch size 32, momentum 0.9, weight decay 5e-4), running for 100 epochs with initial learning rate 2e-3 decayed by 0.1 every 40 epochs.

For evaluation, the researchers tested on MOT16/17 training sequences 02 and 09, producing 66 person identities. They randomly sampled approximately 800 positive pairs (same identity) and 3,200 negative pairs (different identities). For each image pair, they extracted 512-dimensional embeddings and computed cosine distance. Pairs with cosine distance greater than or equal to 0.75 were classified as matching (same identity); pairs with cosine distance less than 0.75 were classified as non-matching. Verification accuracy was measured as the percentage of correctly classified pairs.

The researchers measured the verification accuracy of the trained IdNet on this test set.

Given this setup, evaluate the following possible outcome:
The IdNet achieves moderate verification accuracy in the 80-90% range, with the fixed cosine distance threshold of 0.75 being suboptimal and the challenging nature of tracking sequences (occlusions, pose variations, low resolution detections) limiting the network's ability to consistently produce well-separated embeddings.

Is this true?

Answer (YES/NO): NO